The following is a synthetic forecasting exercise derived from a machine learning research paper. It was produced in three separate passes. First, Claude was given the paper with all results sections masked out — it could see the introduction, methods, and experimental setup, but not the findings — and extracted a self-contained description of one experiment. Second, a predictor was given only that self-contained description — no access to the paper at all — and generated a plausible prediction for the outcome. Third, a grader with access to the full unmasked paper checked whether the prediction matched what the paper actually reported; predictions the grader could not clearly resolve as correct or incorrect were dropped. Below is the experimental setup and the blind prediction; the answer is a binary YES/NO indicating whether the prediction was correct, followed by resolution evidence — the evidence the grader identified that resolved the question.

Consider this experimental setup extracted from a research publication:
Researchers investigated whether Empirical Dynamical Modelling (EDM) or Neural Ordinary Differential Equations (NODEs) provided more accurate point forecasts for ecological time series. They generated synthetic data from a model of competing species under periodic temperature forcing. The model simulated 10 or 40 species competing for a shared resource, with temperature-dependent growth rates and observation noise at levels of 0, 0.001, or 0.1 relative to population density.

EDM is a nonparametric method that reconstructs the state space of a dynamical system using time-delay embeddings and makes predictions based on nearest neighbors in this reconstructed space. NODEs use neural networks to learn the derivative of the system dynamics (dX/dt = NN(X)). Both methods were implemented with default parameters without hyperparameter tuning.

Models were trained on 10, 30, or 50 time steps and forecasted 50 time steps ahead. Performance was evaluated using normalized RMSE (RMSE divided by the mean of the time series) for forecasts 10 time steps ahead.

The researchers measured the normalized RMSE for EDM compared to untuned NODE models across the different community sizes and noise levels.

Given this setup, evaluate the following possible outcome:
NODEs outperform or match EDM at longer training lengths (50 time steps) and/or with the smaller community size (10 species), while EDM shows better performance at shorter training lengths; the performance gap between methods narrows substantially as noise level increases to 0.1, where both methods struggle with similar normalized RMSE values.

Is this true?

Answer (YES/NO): NO